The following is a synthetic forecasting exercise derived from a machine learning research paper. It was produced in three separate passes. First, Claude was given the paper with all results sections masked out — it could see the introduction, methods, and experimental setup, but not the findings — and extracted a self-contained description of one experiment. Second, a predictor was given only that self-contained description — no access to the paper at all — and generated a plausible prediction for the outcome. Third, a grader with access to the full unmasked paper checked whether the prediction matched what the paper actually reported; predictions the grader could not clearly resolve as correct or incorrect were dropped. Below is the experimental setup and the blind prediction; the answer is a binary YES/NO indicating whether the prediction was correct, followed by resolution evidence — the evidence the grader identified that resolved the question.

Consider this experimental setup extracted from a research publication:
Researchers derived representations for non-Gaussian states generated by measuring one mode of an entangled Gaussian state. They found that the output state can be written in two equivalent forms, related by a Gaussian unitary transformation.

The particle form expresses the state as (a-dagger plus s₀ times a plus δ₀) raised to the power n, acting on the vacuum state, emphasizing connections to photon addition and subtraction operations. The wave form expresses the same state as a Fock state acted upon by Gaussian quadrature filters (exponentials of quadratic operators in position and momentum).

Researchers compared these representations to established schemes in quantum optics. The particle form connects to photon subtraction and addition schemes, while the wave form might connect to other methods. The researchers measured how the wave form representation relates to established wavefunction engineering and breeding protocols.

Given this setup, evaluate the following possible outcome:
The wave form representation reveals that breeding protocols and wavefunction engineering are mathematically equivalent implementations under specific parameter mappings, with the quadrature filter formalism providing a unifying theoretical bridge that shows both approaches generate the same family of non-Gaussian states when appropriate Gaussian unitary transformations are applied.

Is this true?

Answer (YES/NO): NO